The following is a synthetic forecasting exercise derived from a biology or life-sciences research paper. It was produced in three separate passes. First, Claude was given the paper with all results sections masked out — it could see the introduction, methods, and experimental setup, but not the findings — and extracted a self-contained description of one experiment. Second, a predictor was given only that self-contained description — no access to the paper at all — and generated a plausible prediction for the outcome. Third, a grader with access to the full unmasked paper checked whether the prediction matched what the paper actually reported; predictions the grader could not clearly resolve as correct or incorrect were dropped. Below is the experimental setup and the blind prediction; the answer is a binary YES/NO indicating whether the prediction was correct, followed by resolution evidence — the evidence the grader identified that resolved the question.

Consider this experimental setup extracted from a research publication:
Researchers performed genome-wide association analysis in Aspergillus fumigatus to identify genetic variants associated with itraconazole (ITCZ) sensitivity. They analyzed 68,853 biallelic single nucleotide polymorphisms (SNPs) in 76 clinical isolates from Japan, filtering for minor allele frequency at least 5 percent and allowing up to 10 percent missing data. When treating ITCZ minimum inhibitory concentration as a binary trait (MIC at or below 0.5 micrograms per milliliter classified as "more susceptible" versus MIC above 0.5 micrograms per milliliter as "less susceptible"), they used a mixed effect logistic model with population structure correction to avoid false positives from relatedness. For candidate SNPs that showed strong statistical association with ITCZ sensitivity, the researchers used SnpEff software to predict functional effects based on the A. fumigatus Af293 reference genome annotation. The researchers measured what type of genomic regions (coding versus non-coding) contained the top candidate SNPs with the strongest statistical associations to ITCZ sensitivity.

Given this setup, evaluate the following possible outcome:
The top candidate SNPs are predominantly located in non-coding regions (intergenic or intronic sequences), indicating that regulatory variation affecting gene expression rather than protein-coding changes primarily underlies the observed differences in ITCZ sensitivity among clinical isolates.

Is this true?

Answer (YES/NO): NO